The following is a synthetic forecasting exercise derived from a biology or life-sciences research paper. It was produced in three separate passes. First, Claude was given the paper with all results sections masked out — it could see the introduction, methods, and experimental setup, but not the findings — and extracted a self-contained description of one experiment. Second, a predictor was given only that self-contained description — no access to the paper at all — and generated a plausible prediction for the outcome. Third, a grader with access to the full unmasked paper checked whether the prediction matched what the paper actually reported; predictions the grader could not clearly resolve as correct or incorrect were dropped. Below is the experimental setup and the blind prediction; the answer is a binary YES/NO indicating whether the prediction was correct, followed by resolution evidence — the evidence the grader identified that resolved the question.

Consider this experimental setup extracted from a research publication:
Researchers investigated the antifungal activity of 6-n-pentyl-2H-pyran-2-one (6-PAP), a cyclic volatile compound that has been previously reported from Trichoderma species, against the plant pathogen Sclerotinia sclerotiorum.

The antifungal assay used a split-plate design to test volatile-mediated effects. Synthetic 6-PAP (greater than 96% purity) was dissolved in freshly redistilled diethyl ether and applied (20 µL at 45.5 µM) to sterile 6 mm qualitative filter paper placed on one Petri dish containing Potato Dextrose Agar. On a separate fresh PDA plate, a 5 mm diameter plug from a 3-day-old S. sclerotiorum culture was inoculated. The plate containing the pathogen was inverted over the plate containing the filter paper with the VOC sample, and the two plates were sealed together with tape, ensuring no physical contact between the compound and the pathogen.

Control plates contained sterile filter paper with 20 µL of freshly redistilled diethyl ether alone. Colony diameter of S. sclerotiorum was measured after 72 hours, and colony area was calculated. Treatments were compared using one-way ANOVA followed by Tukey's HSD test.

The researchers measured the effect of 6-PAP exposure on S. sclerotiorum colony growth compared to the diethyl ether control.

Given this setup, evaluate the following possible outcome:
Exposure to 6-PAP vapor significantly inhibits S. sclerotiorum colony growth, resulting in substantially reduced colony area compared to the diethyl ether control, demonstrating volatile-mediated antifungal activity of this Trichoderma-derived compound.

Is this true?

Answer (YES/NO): NO